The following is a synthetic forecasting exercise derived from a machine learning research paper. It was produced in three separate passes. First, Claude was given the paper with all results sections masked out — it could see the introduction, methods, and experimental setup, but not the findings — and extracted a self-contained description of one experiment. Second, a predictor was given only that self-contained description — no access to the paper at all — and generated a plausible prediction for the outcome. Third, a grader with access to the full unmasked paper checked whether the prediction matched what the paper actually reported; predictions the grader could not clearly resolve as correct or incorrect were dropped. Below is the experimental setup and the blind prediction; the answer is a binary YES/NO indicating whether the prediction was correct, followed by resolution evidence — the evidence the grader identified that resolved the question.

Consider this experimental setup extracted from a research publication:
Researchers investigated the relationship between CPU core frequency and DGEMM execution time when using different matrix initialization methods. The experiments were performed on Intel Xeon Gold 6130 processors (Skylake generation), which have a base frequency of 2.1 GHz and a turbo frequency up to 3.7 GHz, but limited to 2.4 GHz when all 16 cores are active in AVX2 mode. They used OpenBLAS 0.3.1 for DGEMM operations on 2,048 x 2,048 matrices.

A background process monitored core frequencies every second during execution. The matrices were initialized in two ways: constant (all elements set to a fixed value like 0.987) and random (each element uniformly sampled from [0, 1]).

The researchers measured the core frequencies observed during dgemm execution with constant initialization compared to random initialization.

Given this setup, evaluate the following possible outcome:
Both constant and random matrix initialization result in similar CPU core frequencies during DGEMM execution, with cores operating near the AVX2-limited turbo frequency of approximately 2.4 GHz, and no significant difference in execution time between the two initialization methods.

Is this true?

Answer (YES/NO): NO